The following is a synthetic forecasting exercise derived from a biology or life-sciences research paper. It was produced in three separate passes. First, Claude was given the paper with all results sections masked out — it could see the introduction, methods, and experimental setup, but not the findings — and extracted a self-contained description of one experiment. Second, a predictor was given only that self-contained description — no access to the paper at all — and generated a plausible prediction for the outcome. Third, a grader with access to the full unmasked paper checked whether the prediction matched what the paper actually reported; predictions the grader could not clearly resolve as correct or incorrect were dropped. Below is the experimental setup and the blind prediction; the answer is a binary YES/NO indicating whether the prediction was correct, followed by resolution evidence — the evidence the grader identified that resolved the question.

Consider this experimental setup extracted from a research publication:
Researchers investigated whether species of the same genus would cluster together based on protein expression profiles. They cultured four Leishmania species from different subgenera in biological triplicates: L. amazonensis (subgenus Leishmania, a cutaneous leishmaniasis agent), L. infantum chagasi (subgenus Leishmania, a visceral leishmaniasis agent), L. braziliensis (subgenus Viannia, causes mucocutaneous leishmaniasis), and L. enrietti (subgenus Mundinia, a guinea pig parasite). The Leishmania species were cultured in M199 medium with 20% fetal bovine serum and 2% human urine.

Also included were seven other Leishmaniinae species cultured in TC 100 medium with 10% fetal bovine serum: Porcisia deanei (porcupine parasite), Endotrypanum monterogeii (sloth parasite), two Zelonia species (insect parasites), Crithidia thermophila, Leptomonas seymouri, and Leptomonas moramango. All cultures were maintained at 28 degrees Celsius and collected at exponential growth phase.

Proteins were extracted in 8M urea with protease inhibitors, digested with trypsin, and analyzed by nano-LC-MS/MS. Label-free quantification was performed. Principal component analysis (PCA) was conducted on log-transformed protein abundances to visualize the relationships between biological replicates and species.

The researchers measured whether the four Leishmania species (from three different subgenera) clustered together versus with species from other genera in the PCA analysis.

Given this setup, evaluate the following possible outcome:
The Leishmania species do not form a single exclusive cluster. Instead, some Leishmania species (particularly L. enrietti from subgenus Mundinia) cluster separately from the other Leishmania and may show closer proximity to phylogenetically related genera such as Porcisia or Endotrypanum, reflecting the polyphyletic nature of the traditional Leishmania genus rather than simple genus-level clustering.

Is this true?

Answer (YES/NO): NO